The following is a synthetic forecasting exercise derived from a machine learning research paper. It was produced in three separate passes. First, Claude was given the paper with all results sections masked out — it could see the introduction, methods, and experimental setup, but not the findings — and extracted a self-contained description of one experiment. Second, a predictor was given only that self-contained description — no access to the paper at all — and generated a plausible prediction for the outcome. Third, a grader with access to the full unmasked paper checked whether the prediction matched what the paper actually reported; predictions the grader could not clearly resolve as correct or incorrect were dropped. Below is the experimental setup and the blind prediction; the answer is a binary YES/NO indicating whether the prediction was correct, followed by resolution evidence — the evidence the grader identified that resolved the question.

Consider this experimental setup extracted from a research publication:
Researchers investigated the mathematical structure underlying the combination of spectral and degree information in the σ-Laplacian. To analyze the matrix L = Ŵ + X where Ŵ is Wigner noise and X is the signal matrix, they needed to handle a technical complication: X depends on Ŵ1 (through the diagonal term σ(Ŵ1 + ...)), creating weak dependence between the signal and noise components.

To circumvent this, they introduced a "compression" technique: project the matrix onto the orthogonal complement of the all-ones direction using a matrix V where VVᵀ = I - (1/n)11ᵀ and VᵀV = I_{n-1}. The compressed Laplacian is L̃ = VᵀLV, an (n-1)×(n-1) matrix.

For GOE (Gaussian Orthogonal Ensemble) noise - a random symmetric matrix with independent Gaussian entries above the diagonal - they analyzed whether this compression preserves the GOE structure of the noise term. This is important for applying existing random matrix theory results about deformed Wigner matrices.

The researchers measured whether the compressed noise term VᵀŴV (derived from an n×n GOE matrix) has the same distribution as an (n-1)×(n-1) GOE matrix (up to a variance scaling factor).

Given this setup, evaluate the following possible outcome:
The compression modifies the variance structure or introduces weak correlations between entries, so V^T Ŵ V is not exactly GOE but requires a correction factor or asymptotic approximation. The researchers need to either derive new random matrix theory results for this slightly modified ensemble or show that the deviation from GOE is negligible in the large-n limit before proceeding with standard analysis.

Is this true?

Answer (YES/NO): YES